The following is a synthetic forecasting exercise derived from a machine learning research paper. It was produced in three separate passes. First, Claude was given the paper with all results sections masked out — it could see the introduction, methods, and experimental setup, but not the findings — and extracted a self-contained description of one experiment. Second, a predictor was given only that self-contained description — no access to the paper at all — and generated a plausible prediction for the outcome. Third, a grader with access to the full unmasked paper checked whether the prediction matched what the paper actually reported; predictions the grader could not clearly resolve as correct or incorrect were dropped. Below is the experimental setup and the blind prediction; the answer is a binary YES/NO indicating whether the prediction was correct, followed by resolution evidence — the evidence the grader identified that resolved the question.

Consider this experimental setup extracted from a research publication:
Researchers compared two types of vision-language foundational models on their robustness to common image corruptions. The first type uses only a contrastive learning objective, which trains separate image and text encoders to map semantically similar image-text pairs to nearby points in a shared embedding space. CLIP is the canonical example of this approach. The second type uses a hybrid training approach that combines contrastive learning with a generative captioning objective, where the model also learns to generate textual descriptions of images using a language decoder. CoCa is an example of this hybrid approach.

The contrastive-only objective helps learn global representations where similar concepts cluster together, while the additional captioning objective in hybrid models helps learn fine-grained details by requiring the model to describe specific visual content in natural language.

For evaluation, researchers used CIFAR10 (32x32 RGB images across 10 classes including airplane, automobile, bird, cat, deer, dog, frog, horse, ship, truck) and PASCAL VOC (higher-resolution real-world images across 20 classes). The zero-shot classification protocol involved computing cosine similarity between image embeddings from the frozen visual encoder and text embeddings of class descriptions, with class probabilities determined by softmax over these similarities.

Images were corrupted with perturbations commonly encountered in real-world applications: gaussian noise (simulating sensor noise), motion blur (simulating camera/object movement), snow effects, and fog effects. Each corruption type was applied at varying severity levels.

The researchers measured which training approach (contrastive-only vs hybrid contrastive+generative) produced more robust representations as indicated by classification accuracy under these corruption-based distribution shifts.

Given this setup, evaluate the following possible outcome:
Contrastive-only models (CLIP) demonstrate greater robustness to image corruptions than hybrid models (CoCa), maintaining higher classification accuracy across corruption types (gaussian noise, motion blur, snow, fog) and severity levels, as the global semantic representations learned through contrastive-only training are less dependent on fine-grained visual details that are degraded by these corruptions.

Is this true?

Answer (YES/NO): NO